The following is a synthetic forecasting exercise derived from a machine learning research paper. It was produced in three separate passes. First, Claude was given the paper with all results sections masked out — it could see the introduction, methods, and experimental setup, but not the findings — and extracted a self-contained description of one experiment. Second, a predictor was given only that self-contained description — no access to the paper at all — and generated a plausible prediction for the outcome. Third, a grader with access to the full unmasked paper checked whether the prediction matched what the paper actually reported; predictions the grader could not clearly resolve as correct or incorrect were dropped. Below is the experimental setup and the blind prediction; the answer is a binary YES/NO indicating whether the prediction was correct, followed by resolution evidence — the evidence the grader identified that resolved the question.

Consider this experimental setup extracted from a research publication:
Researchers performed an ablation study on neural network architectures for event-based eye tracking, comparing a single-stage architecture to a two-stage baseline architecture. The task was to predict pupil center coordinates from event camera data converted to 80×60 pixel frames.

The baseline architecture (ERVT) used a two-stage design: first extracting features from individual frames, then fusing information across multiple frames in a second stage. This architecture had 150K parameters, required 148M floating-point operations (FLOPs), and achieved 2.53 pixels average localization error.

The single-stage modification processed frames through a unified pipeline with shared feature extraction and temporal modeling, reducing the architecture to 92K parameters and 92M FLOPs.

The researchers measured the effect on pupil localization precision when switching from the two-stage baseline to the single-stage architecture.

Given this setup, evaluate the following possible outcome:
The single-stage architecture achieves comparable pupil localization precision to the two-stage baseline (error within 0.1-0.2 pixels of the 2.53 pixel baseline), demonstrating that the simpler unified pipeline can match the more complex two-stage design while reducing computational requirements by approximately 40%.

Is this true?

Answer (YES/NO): NO